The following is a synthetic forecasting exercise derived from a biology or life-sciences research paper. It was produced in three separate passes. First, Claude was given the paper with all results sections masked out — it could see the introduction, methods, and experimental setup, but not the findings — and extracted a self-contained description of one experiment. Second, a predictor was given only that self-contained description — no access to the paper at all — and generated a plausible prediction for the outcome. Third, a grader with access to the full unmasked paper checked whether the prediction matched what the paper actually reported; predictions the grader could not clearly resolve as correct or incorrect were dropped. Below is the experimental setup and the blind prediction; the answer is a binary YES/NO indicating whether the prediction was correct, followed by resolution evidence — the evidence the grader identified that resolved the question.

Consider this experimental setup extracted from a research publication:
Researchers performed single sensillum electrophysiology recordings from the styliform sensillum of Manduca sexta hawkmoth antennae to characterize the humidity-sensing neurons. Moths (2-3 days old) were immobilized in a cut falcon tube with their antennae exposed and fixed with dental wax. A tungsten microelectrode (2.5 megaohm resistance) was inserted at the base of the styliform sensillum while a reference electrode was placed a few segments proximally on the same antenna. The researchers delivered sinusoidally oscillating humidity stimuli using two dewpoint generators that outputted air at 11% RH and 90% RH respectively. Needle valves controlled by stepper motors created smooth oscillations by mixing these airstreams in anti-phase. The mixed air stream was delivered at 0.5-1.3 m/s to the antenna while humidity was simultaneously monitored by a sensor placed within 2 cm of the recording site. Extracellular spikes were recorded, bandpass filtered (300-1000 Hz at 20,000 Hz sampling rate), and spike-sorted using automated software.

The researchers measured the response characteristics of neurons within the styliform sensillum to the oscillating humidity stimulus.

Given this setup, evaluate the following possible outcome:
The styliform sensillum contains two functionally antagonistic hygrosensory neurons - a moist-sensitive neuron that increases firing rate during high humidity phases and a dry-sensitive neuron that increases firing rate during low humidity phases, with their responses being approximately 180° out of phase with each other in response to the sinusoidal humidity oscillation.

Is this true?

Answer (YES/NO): YES